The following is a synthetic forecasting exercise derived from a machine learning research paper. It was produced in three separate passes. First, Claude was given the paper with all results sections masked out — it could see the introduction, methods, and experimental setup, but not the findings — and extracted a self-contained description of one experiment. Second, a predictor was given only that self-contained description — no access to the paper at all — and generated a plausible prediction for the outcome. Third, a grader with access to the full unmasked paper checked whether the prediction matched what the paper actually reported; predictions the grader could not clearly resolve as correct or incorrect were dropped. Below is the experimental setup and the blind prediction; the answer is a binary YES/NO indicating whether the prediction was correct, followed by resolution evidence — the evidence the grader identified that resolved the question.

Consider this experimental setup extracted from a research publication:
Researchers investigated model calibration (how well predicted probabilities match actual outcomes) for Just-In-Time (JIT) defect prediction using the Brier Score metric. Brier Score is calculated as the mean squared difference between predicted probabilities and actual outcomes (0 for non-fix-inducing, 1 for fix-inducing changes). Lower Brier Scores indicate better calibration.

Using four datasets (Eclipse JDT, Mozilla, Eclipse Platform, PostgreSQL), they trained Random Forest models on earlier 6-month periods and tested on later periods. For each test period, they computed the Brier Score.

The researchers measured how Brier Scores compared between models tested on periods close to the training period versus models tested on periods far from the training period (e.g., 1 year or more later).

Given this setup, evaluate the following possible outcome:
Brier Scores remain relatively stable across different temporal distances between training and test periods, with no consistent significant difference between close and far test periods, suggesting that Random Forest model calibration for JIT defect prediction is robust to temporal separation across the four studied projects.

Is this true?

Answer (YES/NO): YES